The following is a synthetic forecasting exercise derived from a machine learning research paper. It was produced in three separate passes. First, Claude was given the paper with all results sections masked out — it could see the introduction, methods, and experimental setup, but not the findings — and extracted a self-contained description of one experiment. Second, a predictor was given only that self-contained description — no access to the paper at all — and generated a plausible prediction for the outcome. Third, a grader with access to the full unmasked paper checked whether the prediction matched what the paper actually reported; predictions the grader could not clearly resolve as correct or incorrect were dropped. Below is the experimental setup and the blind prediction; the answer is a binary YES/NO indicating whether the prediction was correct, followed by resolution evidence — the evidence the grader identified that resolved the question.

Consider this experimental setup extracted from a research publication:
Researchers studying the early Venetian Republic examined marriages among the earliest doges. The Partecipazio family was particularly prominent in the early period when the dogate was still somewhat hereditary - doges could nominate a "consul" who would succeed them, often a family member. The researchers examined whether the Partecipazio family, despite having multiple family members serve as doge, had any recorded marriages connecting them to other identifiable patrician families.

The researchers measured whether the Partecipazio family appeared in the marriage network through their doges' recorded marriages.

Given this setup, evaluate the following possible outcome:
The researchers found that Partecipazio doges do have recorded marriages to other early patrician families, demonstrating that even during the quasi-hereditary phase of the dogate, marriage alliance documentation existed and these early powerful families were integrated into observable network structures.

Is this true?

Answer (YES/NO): NO